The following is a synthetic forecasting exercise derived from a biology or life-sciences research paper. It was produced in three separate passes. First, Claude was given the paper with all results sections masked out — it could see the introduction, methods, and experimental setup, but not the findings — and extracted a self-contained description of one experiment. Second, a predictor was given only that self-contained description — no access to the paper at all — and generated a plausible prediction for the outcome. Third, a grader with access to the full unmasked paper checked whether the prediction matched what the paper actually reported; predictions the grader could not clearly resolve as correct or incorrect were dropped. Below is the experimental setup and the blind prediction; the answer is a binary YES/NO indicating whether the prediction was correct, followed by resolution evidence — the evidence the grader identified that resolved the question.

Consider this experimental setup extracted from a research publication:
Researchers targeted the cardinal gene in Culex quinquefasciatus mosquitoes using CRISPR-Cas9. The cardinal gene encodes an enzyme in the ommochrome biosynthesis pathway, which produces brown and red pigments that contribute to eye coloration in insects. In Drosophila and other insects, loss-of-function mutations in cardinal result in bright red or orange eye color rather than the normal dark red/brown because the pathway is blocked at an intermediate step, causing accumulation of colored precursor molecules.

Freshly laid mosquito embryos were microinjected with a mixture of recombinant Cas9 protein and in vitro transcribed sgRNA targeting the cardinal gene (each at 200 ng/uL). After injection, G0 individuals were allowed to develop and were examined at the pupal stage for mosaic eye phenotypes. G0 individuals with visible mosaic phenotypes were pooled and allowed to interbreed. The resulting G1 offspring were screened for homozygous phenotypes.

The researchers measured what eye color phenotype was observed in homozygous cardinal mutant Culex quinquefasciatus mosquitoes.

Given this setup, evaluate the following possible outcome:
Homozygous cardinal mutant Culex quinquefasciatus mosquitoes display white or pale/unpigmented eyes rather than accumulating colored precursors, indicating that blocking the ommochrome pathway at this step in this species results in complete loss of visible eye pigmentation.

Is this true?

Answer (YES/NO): NO